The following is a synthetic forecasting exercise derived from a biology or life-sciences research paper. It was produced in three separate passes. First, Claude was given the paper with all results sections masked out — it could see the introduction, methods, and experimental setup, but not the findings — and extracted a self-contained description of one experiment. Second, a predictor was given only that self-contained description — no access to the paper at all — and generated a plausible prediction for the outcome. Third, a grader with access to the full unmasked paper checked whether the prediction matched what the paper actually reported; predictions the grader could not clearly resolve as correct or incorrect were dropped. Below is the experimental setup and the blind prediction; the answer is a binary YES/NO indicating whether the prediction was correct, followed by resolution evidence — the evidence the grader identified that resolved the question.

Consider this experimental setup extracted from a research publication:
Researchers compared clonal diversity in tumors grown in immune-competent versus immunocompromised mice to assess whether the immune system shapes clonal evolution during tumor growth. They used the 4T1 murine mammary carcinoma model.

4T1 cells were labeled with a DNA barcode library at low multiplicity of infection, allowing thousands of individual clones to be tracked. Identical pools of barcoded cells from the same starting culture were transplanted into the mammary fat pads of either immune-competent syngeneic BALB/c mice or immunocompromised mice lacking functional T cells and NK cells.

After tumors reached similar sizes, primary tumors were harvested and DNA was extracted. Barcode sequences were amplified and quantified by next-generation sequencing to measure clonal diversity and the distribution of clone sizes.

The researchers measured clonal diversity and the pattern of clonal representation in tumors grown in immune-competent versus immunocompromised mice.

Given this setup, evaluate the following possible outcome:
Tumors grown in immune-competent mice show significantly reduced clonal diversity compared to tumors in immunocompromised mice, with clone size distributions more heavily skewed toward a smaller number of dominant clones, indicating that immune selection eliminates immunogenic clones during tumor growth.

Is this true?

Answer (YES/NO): NO